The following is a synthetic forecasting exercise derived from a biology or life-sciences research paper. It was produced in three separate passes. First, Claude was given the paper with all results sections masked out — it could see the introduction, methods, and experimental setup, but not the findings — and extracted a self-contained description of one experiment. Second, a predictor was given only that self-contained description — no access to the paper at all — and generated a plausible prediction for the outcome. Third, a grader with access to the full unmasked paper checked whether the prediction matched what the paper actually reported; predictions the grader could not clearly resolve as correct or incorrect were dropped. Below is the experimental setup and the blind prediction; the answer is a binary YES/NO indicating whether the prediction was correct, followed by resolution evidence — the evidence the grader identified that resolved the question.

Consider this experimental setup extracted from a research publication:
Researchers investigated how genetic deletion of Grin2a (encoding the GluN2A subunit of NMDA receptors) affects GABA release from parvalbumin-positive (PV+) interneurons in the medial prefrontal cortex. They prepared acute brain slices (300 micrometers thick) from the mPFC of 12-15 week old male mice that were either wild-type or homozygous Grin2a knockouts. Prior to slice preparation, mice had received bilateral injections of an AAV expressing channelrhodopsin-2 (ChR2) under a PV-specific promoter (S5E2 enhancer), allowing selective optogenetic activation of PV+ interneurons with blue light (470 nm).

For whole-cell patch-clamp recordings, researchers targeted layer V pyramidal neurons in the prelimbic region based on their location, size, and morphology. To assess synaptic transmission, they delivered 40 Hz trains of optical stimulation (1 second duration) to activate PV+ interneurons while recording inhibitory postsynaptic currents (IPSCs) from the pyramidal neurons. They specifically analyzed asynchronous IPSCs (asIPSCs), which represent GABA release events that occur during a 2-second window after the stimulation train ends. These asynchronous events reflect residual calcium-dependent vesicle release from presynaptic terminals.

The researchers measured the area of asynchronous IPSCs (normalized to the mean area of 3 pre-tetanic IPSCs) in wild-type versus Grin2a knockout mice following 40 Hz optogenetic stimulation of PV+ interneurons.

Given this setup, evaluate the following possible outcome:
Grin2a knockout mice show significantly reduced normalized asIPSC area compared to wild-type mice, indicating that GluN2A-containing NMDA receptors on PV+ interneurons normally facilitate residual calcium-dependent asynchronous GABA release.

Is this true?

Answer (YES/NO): NO